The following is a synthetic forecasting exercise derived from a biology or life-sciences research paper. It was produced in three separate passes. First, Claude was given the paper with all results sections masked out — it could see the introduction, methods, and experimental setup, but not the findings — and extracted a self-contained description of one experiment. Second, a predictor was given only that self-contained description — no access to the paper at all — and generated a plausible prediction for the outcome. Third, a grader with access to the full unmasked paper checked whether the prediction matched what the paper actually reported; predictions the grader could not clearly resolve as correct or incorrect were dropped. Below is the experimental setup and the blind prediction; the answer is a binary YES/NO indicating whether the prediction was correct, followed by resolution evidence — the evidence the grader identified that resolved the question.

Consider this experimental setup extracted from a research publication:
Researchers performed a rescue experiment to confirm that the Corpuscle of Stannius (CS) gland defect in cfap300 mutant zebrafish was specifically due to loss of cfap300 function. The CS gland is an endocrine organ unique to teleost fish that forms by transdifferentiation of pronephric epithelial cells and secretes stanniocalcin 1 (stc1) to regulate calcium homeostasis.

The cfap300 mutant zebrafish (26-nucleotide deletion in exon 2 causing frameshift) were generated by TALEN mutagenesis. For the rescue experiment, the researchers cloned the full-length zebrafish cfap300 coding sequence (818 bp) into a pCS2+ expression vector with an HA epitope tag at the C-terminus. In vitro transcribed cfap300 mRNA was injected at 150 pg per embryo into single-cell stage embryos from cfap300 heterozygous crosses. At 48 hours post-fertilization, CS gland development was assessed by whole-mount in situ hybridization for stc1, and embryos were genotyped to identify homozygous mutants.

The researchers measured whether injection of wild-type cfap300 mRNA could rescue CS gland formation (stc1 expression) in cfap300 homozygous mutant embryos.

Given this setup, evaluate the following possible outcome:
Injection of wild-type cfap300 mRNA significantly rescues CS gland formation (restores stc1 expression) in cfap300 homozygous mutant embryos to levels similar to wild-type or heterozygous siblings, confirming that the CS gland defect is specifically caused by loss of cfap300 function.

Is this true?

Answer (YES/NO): YES